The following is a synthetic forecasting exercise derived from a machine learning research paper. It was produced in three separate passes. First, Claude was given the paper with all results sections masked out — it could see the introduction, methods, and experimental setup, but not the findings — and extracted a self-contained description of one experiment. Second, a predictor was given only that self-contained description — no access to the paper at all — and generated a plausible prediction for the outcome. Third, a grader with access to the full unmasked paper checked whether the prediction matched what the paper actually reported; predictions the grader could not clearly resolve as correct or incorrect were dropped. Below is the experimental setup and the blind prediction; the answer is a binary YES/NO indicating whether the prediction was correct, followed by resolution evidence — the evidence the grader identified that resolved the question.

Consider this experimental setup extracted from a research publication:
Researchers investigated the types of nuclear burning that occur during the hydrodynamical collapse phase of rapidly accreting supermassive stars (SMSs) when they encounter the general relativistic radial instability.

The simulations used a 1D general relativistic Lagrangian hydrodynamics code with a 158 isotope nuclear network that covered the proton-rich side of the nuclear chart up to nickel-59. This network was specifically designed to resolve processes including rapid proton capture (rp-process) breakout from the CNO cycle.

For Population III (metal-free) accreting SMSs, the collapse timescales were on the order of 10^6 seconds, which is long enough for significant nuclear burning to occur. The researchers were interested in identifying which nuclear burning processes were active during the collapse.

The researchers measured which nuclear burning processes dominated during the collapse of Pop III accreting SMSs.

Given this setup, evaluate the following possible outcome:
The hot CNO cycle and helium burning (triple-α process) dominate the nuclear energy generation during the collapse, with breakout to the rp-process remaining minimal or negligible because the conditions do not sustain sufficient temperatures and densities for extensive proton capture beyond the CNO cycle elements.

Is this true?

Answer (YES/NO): NO